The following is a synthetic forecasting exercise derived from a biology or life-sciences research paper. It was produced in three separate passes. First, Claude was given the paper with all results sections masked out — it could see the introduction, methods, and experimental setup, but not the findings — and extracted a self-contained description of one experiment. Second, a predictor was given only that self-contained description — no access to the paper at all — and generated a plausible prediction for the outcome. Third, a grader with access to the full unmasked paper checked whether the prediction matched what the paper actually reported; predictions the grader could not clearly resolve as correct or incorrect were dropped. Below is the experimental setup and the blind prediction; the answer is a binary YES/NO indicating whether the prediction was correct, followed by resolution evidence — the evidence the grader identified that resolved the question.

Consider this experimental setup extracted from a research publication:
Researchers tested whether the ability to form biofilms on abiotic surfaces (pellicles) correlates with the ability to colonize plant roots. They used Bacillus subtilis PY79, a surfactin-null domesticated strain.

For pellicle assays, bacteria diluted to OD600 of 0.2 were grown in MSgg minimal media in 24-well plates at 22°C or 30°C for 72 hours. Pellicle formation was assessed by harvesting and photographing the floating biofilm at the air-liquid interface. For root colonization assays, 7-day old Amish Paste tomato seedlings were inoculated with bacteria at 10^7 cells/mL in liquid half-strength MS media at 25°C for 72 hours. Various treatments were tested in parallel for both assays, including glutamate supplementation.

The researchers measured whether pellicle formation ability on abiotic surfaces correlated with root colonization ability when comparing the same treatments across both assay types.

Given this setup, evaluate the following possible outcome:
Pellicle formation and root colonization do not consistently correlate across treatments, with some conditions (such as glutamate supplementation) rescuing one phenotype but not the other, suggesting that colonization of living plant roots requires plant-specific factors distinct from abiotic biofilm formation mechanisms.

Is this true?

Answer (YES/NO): YES